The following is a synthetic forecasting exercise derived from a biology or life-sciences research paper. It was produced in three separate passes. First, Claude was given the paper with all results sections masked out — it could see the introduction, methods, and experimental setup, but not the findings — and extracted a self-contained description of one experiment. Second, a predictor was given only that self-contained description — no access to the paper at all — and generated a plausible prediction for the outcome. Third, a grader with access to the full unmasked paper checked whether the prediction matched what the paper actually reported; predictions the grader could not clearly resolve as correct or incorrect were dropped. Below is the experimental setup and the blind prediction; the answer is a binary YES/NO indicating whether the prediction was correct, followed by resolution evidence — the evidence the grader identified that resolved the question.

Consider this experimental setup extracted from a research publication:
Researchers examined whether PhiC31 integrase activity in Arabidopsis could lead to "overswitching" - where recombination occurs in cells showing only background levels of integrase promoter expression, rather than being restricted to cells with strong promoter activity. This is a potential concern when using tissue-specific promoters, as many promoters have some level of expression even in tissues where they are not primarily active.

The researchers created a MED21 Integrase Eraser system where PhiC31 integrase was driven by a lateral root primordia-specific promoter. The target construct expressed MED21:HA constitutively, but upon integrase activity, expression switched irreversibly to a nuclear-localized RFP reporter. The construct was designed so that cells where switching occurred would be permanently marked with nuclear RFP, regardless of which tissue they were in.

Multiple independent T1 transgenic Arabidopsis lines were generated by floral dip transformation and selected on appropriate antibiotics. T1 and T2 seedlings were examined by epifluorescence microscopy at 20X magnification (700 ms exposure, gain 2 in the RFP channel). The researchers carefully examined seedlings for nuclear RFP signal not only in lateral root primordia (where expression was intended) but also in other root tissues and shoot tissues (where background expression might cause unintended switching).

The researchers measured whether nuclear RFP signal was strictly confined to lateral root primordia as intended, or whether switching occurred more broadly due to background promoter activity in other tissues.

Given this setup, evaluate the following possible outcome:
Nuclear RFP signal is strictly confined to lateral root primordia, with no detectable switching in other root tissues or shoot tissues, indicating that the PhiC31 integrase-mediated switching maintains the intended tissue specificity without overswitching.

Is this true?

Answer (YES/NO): YES